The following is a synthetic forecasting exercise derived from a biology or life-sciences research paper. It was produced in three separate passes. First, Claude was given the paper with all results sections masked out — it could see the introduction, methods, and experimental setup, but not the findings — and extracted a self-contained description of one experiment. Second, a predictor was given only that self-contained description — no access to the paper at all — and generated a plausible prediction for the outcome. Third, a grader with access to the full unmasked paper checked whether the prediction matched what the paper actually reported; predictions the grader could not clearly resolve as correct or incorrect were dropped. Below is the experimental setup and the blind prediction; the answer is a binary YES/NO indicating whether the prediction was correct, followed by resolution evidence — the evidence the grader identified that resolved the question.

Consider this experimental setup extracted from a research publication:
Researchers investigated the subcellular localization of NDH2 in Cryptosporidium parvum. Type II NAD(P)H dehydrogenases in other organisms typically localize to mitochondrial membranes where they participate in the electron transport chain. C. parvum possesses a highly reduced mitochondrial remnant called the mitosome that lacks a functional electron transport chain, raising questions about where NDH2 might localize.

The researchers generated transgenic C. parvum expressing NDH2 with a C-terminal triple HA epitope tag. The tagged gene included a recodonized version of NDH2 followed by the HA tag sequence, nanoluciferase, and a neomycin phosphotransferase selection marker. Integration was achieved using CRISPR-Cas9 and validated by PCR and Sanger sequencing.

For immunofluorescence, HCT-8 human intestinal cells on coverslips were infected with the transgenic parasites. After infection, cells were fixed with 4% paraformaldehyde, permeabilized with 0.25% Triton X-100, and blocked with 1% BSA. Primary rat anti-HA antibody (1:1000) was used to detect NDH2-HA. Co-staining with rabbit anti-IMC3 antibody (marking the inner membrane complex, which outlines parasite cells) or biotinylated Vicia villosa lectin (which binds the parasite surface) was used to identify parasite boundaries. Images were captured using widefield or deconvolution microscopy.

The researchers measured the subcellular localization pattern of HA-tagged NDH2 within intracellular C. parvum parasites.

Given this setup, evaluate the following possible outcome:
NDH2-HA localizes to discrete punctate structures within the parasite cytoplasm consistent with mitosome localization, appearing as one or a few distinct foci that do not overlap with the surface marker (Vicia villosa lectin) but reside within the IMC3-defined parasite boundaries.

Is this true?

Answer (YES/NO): NO